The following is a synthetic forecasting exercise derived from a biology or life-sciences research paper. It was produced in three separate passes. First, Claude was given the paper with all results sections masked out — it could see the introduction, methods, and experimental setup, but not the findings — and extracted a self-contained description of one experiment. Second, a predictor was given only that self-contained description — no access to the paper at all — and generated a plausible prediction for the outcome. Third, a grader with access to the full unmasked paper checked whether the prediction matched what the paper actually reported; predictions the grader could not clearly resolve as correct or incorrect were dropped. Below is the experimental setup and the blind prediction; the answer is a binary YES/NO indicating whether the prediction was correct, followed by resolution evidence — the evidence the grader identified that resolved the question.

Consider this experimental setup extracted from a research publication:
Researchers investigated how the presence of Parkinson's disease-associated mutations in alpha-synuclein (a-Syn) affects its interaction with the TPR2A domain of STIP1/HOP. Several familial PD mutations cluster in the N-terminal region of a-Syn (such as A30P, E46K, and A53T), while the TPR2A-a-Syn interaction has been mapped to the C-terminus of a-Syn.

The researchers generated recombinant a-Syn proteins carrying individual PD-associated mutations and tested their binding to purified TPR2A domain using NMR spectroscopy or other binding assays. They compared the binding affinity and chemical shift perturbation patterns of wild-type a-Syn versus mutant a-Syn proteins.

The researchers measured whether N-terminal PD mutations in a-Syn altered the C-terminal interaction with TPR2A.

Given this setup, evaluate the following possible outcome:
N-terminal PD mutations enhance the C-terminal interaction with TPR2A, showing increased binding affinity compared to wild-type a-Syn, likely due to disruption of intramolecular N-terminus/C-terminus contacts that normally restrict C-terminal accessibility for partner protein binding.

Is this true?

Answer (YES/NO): NO